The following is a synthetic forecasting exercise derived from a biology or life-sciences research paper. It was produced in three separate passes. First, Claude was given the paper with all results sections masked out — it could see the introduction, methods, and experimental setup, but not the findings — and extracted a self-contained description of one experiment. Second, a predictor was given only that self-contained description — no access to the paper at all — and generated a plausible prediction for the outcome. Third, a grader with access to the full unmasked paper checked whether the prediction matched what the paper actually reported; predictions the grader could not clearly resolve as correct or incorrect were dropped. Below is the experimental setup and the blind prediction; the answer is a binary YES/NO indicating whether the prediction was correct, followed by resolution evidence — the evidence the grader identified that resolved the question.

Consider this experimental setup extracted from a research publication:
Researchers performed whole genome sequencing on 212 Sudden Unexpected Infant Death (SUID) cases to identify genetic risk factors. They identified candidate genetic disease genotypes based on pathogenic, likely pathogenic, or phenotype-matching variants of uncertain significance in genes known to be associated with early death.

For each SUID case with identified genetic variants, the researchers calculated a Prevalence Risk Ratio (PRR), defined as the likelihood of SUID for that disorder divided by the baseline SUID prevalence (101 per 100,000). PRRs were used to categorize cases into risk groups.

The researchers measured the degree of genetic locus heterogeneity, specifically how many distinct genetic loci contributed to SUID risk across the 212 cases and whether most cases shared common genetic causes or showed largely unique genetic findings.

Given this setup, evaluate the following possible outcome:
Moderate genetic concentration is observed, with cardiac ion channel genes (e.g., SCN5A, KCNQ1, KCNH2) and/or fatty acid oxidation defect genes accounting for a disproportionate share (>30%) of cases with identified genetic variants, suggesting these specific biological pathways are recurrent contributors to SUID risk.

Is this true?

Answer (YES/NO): NO